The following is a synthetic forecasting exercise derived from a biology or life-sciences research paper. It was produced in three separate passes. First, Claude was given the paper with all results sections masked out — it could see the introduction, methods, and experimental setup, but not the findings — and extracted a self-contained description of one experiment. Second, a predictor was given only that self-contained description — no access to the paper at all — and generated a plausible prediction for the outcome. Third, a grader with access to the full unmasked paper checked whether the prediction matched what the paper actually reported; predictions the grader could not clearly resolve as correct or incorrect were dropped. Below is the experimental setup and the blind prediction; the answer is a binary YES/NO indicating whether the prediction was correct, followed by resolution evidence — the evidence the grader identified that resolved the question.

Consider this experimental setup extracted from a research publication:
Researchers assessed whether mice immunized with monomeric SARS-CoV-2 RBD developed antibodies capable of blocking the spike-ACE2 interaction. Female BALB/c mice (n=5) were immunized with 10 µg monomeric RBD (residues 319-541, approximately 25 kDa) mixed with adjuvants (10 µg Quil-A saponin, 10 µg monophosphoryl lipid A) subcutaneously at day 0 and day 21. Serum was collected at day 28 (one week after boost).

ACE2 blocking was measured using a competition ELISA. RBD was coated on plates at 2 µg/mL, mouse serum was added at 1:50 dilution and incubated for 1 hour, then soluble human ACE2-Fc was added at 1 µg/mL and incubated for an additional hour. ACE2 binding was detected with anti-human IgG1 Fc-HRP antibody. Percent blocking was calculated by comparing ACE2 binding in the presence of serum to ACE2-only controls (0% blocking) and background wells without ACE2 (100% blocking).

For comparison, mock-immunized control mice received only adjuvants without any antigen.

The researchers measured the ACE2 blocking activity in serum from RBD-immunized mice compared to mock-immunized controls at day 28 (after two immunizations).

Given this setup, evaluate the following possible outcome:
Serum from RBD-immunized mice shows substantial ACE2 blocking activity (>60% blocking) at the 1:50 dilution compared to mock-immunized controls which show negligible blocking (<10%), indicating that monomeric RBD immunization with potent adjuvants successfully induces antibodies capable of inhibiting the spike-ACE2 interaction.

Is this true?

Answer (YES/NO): YES